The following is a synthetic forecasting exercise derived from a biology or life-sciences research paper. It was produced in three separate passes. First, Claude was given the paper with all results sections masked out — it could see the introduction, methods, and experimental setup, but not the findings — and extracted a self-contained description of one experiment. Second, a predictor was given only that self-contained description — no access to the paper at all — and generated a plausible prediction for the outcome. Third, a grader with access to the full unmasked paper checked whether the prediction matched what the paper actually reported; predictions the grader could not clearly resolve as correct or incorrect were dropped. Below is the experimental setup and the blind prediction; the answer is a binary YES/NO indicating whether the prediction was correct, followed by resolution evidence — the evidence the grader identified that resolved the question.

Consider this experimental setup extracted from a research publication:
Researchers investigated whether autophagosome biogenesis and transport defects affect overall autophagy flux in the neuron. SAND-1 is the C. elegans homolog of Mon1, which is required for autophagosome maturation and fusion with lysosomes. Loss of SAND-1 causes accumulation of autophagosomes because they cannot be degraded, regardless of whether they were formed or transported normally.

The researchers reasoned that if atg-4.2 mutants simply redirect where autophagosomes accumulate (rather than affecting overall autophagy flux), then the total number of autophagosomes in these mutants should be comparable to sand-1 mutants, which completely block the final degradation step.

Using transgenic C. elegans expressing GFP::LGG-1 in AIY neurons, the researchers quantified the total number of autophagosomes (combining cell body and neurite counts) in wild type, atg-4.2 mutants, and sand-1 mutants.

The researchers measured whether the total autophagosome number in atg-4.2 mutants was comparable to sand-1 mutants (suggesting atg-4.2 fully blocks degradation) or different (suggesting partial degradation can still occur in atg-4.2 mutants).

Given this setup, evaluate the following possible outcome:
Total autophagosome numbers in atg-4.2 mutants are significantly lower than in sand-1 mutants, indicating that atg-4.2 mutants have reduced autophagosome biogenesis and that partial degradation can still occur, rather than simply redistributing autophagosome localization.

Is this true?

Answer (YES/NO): NO